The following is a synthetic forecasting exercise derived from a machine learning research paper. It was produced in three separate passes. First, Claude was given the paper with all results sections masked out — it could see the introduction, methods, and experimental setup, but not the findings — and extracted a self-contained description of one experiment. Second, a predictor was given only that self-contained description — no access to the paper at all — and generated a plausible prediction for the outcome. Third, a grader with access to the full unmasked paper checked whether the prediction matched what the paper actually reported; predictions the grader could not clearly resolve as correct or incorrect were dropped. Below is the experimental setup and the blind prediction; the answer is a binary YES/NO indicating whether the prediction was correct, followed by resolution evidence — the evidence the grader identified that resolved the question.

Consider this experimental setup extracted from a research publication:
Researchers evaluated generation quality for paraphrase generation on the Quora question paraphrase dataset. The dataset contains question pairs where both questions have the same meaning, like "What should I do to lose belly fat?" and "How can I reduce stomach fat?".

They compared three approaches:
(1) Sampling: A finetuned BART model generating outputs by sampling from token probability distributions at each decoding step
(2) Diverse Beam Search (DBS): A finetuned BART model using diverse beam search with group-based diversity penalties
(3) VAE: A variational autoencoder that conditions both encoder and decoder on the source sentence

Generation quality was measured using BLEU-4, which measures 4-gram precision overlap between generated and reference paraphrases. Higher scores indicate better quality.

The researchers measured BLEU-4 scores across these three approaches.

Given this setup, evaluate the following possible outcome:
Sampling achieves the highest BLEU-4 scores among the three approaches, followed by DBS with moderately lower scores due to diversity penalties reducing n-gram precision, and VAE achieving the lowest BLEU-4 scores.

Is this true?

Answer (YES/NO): NO